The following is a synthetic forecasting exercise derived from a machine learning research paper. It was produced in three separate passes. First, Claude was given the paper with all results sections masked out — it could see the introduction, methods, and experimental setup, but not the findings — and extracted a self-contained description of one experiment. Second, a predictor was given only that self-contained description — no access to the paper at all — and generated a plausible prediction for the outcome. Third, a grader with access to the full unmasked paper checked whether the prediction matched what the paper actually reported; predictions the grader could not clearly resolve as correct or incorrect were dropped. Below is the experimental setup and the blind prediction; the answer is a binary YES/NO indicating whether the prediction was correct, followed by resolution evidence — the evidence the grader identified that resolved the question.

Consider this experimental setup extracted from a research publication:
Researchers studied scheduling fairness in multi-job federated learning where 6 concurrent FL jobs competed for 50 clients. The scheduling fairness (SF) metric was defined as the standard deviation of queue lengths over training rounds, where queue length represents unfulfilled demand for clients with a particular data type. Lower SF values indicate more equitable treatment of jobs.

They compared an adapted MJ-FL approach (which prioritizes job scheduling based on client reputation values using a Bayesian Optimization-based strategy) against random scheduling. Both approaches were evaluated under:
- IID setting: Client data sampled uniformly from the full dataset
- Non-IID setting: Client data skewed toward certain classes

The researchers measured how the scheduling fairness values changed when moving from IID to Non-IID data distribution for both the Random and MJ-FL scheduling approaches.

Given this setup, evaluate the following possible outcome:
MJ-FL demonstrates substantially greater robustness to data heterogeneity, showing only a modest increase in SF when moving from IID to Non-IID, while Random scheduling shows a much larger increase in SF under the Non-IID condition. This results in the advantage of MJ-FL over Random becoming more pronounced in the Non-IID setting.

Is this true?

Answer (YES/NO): NO